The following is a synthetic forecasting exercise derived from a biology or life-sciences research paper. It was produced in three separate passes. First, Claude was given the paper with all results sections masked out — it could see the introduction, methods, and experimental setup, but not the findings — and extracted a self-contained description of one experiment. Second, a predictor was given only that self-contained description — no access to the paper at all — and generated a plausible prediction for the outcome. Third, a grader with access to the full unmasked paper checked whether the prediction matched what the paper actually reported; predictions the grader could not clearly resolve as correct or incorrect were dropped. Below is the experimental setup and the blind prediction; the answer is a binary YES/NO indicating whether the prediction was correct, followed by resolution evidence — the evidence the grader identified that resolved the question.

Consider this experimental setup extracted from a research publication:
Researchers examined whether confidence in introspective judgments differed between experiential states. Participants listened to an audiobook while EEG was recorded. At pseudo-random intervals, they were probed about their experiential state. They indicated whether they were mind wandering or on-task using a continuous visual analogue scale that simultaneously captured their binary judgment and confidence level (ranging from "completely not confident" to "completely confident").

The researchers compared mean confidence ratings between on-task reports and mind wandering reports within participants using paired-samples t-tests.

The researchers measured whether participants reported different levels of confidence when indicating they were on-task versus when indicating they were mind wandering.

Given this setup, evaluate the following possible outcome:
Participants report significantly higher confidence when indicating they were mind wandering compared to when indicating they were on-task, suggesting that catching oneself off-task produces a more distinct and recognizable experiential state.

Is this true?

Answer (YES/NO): NO